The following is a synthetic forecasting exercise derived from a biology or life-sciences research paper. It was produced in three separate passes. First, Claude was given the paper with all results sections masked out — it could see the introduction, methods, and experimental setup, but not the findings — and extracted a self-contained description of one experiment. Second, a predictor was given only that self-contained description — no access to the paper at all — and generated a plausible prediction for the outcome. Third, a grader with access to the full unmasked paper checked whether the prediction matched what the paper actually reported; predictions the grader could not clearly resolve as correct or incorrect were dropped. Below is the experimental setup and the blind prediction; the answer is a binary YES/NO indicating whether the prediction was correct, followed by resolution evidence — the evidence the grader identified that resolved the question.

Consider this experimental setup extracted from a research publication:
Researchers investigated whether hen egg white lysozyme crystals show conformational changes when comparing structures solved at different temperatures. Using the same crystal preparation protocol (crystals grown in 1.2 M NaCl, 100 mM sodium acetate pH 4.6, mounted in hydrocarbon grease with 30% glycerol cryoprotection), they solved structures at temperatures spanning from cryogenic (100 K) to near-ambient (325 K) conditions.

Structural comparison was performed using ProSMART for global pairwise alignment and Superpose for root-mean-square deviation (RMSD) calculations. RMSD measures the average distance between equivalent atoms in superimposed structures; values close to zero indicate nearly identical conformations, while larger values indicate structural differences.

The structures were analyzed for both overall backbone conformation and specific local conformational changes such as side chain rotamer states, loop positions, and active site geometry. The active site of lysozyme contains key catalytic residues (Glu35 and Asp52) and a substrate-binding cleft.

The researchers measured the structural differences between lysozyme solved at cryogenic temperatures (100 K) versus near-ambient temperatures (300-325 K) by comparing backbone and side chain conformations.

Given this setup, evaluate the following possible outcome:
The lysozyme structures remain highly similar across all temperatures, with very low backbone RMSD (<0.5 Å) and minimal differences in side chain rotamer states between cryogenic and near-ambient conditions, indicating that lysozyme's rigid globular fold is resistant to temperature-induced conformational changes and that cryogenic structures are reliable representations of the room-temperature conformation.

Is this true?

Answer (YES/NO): NO